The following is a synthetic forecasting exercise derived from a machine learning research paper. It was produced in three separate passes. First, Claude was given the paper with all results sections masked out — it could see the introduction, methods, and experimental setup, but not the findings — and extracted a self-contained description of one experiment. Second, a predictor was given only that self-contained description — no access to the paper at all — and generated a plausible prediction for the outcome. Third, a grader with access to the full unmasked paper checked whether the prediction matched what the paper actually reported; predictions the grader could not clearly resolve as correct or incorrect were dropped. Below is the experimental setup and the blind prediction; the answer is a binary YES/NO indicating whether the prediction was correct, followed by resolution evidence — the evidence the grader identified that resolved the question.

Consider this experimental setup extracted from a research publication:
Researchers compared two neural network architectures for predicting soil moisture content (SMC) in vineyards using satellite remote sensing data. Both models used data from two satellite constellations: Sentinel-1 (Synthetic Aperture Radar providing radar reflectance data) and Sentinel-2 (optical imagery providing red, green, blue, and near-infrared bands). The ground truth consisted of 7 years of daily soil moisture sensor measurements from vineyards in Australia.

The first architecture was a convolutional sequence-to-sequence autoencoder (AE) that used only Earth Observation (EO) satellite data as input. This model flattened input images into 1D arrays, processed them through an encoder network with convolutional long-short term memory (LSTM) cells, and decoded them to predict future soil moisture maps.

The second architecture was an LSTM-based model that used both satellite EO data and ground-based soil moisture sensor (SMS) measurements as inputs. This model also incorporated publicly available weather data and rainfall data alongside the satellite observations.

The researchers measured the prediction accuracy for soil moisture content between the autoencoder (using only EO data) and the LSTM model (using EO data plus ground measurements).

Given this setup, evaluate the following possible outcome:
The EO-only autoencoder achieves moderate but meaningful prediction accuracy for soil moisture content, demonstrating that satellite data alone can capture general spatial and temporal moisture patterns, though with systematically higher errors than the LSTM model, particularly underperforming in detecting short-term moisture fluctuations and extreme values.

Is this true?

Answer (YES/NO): NO